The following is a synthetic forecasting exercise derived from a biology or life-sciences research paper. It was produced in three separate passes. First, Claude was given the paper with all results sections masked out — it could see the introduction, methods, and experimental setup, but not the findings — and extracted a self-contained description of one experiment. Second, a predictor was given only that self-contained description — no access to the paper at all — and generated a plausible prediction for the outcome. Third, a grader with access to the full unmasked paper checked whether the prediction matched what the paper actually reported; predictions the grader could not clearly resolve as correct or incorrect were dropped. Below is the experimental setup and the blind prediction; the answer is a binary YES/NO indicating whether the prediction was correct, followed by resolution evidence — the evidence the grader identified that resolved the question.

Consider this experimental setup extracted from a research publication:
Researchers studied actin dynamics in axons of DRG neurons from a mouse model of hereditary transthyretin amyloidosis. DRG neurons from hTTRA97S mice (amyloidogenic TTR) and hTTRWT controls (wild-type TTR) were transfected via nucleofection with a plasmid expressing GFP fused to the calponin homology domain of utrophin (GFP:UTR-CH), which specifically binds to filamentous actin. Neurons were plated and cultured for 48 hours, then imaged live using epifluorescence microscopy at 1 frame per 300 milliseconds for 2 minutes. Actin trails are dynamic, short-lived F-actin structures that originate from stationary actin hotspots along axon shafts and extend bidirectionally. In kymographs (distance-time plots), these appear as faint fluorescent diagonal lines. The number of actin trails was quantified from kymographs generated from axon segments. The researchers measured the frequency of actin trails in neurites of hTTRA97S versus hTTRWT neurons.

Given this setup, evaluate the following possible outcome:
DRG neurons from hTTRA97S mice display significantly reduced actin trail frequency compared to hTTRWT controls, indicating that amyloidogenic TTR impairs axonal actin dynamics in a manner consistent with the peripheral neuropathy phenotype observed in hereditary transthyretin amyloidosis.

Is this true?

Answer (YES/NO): YES